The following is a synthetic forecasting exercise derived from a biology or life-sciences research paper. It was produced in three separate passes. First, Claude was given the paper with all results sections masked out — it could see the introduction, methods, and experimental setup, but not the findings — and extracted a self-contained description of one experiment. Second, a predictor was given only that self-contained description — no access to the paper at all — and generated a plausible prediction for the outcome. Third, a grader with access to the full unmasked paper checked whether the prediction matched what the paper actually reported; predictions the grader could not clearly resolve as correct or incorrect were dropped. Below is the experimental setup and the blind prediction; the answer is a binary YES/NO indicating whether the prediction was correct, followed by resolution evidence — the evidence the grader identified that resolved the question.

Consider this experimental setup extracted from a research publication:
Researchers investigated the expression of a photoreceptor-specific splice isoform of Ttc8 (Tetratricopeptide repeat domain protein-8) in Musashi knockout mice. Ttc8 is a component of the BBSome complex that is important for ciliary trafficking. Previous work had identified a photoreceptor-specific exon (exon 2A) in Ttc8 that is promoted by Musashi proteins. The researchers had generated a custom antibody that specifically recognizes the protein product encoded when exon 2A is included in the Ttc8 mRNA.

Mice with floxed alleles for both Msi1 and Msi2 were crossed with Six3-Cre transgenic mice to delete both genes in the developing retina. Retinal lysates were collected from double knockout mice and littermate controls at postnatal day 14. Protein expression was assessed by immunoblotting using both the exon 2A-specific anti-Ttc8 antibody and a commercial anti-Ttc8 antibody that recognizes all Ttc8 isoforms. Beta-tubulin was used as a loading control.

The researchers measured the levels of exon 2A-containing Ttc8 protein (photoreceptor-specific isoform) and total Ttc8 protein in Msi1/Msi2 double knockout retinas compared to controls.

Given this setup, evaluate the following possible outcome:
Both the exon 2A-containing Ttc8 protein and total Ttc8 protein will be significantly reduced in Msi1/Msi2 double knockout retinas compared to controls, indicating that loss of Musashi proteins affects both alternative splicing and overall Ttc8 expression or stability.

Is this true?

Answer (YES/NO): NO